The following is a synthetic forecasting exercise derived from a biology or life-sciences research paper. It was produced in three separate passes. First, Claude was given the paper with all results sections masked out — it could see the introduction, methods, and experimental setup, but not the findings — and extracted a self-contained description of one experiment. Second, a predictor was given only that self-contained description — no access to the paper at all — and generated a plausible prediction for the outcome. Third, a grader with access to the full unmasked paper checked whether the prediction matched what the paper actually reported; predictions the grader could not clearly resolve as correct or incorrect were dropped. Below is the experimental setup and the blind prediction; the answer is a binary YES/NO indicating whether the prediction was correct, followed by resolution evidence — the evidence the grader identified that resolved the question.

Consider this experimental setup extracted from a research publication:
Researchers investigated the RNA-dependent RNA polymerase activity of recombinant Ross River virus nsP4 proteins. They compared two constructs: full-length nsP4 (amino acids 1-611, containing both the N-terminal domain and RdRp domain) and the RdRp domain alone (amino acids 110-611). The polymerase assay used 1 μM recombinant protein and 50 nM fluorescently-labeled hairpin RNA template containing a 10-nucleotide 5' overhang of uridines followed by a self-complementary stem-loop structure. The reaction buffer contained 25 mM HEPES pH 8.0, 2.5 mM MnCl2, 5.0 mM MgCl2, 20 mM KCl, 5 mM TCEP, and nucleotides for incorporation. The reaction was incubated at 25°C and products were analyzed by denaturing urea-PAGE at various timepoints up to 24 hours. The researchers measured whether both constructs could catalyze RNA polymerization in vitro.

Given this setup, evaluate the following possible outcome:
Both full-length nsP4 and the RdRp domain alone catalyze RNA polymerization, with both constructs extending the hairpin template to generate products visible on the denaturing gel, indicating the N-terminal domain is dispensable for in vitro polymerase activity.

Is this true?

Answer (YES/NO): YES